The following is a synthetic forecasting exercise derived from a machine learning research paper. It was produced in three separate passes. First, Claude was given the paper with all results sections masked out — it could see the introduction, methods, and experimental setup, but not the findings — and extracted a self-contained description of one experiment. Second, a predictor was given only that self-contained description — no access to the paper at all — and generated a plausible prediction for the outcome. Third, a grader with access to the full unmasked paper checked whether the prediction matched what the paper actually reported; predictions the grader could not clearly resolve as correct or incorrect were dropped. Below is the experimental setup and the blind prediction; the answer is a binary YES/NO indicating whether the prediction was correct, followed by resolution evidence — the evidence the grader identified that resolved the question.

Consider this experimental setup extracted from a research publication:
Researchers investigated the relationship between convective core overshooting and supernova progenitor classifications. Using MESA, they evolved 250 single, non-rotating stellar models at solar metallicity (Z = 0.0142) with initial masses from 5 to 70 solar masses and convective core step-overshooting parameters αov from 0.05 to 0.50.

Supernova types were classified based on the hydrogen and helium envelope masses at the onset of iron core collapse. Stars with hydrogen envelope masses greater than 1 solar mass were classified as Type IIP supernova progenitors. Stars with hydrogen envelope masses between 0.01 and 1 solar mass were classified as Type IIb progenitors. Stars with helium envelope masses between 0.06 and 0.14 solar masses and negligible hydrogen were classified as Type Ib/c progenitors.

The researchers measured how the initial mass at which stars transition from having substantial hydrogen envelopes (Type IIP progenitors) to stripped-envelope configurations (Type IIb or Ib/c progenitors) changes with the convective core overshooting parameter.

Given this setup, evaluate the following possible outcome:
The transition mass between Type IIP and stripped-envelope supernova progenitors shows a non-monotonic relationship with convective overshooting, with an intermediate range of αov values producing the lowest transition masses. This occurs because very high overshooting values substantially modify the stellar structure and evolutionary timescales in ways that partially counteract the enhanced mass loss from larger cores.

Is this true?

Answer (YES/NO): NO